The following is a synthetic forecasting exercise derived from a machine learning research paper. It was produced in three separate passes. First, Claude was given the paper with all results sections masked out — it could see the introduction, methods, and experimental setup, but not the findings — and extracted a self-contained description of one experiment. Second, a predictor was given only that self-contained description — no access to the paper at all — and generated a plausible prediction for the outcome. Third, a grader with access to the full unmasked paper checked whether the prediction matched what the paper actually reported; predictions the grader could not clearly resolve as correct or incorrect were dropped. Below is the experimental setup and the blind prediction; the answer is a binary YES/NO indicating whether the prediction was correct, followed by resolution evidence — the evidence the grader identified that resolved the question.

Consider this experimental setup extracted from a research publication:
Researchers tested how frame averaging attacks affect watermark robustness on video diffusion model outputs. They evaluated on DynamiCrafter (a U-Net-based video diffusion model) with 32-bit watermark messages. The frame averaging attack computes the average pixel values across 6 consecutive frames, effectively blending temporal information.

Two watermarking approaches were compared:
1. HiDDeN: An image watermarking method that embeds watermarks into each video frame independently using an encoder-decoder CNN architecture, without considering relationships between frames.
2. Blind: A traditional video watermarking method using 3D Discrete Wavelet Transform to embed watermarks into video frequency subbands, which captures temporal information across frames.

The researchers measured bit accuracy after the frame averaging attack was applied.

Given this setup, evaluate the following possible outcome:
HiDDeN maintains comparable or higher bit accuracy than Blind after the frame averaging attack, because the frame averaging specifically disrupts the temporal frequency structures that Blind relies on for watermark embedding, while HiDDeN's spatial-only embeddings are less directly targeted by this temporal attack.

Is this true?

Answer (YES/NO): YES